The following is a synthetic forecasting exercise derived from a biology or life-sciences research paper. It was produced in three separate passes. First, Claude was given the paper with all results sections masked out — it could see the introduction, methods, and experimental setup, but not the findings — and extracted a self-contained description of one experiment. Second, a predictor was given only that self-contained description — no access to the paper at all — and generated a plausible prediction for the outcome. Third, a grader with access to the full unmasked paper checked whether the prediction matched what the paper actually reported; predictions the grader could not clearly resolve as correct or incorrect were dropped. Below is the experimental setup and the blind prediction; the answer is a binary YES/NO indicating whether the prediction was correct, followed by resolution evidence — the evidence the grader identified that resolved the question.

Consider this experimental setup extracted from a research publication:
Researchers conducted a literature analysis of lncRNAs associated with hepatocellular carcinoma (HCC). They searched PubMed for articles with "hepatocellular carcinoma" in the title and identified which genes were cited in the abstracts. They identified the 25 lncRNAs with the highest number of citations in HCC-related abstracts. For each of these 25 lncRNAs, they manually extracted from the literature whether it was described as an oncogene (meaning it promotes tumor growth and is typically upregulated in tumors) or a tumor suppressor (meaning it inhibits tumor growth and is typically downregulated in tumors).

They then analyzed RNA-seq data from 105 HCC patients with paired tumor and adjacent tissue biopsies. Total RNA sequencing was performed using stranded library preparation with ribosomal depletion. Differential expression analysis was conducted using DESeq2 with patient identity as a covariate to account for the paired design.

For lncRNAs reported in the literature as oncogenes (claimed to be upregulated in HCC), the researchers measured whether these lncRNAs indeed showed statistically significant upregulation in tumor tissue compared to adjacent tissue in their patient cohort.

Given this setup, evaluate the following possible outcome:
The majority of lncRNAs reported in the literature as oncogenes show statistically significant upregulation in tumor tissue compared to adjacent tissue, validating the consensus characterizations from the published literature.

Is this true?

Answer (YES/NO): NO